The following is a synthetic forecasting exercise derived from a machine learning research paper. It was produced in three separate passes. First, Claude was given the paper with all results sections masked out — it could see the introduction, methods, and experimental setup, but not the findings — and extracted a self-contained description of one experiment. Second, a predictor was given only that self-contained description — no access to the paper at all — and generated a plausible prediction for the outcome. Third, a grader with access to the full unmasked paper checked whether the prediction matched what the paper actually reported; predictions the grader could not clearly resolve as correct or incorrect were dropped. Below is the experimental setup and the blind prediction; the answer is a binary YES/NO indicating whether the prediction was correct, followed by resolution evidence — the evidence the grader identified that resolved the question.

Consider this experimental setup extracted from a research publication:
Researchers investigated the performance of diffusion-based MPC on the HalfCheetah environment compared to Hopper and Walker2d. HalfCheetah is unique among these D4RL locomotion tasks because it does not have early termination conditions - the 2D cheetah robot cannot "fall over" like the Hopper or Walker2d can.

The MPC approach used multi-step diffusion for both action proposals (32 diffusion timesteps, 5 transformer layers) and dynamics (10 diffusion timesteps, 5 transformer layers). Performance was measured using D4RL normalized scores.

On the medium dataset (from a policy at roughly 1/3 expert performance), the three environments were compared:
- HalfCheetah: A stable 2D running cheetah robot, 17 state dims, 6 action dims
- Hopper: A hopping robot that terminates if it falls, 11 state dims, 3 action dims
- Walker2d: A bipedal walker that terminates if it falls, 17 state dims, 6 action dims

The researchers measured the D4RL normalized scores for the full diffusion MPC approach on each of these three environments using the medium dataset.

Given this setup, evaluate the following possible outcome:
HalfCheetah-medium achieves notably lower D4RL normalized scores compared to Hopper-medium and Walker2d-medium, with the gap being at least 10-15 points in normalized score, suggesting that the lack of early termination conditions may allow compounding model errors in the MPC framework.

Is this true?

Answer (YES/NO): YES